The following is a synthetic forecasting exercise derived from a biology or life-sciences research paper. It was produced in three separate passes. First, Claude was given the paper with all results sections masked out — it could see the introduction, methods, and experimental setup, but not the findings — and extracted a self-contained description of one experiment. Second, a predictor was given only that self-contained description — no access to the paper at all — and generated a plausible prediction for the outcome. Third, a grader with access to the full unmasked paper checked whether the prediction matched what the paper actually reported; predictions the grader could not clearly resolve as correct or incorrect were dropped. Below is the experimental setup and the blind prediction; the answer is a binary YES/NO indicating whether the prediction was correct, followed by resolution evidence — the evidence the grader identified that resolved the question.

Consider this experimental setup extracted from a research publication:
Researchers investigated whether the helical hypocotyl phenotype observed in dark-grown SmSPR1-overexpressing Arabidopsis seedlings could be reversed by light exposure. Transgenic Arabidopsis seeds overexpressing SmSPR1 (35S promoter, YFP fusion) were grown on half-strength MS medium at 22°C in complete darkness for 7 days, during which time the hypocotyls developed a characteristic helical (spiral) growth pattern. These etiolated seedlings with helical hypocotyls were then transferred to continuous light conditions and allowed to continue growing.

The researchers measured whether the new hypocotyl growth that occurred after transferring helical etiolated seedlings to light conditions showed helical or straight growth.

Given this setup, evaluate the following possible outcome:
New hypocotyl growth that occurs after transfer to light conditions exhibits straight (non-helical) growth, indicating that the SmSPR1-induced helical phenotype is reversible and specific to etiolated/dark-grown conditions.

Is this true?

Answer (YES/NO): YES